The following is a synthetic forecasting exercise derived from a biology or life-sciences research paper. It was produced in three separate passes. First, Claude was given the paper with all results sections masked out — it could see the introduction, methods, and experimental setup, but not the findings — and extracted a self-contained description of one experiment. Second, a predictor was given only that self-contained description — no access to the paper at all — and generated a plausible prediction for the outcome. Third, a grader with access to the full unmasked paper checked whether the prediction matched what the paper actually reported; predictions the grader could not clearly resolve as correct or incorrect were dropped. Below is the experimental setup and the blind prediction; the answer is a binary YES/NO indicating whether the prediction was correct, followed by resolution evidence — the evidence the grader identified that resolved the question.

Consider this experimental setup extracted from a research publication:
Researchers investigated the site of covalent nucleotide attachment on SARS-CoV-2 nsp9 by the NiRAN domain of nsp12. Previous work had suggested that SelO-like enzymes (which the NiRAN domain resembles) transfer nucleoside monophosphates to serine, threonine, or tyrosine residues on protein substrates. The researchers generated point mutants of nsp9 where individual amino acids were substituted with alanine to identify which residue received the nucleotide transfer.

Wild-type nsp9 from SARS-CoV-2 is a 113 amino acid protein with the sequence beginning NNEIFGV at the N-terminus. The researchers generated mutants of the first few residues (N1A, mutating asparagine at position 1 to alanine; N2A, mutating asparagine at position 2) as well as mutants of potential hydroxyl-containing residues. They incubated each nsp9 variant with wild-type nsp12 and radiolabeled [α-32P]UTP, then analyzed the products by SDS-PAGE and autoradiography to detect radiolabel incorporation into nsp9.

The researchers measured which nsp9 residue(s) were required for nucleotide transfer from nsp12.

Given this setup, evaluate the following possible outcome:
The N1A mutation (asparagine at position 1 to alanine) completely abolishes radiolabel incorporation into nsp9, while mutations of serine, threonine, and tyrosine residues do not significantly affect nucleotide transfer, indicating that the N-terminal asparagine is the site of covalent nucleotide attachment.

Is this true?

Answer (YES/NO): NO